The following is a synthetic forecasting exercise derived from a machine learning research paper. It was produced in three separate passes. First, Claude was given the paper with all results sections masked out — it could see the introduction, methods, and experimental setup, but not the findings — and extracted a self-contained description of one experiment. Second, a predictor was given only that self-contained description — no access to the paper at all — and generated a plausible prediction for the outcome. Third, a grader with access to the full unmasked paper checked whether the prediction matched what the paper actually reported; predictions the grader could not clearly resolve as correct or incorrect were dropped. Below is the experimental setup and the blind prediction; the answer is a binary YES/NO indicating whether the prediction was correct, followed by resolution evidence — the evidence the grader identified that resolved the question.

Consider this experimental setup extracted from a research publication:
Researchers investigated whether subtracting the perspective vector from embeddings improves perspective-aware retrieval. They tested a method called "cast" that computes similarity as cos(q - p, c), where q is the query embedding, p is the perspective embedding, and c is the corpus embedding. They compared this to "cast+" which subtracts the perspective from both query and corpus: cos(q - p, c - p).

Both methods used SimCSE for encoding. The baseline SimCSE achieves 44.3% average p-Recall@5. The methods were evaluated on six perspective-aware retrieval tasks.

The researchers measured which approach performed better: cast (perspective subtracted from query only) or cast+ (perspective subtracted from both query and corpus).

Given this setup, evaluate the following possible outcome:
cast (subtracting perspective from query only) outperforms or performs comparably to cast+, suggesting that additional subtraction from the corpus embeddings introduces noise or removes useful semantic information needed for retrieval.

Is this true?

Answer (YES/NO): NO